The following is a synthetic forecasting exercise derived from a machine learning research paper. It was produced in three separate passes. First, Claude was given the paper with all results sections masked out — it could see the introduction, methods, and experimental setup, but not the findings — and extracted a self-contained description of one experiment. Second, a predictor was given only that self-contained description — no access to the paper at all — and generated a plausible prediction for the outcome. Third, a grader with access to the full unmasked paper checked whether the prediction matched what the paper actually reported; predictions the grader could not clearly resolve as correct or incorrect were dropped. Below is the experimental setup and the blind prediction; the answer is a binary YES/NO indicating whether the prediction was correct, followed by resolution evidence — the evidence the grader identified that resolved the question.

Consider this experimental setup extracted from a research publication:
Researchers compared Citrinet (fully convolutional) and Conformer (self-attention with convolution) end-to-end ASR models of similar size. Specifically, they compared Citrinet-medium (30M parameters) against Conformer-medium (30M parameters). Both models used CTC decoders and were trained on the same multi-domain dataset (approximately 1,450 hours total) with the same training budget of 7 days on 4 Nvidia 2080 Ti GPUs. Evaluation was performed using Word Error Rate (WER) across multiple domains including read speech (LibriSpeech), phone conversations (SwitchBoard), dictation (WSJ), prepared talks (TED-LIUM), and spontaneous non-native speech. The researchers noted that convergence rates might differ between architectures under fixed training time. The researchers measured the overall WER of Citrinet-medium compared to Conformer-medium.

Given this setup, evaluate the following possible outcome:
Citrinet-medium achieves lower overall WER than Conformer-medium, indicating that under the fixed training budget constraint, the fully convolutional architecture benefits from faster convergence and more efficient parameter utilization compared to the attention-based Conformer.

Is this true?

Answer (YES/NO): YES